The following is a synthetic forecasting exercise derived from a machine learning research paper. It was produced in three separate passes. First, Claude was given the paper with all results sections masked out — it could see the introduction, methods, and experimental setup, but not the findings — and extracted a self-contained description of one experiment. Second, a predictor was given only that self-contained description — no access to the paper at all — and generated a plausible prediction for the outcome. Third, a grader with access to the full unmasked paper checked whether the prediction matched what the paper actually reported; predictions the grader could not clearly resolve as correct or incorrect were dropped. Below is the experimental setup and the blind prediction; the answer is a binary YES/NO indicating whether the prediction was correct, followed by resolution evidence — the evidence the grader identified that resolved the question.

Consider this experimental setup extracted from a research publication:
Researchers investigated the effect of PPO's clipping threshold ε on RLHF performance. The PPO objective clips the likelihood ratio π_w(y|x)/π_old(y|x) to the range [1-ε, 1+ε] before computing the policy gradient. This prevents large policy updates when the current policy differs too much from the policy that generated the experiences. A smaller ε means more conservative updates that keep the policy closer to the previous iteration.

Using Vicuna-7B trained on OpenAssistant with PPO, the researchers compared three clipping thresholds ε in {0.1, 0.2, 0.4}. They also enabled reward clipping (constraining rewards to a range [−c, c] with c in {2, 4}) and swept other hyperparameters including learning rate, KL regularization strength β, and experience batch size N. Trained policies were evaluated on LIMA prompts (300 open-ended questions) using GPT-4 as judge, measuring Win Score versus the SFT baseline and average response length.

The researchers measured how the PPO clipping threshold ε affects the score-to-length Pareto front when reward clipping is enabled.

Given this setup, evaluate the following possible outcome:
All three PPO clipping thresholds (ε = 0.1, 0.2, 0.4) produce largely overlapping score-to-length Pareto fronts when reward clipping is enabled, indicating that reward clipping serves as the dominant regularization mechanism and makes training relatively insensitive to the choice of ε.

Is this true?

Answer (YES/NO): NO